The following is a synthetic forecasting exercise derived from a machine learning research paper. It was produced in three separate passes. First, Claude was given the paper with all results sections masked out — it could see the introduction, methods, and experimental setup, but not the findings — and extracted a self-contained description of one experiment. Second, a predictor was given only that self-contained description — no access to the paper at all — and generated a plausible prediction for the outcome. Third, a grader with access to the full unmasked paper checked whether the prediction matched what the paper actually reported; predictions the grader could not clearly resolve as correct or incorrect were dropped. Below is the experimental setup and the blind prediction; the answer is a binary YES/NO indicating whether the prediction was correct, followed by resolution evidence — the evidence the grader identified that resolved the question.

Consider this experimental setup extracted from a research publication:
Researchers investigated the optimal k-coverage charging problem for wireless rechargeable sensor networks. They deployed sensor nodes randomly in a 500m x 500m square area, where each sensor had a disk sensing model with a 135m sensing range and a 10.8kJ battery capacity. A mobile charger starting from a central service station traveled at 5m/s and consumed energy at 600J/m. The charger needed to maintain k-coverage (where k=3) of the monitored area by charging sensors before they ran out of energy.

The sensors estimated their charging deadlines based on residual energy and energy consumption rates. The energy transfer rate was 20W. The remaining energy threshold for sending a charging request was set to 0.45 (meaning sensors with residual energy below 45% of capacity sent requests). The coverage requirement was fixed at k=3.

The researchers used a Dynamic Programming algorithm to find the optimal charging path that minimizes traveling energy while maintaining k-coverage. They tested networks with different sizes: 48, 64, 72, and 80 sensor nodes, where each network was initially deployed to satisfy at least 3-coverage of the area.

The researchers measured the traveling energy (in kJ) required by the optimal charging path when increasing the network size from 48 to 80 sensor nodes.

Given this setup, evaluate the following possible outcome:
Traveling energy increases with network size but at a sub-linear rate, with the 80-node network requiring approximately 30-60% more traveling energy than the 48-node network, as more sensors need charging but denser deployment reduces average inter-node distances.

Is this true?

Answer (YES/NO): NO